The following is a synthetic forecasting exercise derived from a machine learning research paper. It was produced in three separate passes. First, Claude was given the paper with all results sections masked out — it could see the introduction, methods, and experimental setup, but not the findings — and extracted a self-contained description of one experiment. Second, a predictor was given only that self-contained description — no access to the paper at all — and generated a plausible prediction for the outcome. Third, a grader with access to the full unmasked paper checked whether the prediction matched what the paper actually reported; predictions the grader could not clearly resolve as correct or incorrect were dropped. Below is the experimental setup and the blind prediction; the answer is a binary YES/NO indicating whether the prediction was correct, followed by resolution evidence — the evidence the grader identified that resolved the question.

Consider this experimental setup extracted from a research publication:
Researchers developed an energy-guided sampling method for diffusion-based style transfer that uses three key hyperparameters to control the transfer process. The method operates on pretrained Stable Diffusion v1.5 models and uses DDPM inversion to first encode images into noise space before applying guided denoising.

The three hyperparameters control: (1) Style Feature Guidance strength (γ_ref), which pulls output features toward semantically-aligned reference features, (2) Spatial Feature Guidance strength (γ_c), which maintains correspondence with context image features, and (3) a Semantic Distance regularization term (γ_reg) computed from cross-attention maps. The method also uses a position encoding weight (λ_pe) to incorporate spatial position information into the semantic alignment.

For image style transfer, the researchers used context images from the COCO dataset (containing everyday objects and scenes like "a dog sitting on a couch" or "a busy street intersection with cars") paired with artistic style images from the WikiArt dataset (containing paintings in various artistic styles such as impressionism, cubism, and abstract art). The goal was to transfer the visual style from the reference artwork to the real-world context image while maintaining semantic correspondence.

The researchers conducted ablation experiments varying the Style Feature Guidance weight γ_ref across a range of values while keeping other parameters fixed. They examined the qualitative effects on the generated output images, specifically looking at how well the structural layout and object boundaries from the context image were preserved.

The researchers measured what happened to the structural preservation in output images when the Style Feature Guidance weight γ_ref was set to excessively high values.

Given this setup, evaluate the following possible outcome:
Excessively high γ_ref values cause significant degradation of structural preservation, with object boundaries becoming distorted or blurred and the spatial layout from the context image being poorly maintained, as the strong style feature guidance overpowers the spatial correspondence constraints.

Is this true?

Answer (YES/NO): YES